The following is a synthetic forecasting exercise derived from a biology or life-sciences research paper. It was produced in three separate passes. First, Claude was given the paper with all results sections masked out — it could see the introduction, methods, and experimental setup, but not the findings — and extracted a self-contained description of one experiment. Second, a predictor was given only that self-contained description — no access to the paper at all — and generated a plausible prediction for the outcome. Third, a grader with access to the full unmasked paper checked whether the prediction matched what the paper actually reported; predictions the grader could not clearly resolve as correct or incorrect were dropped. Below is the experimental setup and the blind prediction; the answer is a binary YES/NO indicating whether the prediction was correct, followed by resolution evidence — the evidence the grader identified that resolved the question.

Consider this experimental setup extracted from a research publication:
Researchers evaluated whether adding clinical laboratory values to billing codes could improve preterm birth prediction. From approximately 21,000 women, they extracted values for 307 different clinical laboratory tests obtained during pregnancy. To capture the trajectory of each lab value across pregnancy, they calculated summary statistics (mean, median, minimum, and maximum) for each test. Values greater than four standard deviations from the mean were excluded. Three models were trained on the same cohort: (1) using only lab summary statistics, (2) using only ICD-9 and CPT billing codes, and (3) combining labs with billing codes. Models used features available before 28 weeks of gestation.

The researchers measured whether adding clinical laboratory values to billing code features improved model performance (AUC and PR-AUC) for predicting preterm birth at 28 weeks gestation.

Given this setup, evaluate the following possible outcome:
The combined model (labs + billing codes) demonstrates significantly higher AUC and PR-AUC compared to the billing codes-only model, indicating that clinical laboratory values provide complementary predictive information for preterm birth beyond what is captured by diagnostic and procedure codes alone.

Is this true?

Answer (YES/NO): NO